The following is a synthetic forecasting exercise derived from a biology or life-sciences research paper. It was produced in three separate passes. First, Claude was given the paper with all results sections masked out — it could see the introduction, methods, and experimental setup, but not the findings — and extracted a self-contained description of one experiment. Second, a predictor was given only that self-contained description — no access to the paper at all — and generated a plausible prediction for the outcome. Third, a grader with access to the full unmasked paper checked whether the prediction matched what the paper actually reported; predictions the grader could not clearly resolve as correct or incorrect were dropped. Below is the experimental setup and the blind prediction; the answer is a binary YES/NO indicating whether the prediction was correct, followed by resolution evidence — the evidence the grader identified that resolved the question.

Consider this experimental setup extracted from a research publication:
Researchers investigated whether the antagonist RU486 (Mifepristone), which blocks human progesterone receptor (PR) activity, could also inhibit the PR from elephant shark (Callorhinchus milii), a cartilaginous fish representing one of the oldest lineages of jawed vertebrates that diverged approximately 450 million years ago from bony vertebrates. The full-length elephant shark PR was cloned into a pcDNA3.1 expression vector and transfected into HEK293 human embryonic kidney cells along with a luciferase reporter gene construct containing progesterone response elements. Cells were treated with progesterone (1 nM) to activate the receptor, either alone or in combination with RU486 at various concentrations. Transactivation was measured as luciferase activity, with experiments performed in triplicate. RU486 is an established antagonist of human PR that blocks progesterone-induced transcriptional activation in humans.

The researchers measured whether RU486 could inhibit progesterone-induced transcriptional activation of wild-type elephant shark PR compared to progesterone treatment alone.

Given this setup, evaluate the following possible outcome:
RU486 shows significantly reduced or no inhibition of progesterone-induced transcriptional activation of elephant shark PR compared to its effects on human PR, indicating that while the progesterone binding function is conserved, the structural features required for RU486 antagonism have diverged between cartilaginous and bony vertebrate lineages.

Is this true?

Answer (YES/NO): NO